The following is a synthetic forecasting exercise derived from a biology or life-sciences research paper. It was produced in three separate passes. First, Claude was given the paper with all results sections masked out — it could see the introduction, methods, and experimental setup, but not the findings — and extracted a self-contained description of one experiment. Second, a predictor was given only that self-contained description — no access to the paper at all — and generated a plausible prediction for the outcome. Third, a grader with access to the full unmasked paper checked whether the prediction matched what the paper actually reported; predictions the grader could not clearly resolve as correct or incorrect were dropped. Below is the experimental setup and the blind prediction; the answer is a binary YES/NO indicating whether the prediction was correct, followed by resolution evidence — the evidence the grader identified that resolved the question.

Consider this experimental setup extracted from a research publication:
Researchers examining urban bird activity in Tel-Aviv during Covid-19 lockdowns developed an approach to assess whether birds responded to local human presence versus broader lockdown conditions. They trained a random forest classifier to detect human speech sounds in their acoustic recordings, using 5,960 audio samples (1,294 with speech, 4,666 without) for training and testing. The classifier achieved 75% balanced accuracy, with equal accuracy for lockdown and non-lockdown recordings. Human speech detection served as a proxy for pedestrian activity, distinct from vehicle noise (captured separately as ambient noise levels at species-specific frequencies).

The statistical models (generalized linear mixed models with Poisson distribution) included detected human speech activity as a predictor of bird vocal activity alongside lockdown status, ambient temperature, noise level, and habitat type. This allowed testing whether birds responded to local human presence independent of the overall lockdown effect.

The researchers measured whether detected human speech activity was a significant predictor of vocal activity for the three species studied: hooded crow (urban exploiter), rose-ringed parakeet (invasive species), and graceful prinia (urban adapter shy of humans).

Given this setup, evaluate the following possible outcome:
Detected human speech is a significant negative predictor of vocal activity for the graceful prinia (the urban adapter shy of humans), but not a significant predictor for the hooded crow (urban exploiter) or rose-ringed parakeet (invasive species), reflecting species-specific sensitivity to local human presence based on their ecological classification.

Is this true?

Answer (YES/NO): NO